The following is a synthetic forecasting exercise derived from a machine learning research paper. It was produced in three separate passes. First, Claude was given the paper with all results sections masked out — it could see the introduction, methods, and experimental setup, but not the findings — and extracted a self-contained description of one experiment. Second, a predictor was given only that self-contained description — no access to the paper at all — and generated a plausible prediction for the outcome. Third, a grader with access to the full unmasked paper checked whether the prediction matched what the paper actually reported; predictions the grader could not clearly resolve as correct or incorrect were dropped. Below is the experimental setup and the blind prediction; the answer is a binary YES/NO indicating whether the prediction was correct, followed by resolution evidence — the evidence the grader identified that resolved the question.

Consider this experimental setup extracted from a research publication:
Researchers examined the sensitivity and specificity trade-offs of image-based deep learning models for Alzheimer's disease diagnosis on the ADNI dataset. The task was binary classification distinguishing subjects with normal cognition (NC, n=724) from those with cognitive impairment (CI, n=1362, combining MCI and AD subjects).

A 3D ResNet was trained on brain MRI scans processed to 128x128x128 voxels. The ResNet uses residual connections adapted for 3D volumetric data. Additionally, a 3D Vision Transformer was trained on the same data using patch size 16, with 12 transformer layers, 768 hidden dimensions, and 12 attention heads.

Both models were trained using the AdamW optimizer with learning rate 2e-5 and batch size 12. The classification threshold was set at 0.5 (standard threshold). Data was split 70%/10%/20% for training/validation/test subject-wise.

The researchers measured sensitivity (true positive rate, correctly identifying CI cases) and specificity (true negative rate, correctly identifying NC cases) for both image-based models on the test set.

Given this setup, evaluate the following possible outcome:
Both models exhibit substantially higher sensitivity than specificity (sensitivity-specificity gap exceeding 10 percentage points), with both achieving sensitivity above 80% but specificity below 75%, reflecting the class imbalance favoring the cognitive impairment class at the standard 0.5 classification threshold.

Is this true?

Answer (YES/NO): NO